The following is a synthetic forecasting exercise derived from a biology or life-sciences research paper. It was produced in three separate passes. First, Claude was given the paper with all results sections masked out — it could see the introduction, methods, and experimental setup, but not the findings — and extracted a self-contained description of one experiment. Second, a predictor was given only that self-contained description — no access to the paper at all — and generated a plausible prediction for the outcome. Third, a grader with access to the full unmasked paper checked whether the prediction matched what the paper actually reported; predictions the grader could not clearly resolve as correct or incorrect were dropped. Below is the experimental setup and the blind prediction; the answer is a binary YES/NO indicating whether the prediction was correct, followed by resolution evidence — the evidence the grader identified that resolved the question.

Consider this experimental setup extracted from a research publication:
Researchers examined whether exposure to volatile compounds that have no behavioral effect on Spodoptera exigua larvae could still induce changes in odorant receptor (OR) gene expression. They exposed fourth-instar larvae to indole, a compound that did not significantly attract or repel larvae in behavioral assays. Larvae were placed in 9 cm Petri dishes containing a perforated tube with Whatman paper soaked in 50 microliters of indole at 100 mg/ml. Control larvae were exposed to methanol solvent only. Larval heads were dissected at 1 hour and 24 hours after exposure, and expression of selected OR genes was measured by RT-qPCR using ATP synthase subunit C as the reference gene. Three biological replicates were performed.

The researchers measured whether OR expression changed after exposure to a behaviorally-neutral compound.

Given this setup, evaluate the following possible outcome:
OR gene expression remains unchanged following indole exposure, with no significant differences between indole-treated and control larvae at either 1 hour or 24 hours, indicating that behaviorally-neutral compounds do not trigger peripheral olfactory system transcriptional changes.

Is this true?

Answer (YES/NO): NO